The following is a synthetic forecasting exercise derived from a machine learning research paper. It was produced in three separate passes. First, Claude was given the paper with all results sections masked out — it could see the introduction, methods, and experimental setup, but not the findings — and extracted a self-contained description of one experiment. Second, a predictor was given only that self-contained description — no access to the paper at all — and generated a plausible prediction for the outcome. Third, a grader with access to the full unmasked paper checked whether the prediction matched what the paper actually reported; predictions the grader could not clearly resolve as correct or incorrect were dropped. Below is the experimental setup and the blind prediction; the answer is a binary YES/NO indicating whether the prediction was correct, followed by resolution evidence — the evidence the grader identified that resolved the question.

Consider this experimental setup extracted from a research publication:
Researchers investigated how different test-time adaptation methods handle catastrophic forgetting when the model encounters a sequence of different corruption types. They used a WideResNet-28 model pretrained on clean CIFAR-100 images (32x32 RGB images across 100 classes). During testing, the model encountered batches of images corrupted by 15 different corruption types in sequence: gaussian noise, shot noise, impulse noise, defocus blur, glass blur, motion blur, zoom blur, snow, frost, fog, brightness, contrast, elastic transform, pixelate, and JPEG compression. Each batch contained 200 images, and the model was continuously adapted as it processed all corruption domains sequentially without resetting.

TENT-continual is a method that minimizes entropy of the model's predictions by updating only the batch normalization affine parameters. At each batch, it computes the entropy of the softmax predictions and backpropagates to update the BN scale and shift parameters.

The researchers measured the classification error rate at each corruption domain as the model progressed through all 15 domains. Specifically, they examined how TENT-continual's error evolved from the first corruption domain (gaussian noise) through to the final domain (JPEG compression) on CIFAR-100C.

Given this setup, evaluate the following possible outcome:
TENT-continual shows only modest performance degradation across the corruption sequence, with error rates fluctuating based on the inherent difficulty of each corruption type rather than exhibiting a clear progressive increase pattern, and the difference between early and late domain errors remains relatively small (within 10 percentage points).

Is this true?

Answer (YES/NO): NO